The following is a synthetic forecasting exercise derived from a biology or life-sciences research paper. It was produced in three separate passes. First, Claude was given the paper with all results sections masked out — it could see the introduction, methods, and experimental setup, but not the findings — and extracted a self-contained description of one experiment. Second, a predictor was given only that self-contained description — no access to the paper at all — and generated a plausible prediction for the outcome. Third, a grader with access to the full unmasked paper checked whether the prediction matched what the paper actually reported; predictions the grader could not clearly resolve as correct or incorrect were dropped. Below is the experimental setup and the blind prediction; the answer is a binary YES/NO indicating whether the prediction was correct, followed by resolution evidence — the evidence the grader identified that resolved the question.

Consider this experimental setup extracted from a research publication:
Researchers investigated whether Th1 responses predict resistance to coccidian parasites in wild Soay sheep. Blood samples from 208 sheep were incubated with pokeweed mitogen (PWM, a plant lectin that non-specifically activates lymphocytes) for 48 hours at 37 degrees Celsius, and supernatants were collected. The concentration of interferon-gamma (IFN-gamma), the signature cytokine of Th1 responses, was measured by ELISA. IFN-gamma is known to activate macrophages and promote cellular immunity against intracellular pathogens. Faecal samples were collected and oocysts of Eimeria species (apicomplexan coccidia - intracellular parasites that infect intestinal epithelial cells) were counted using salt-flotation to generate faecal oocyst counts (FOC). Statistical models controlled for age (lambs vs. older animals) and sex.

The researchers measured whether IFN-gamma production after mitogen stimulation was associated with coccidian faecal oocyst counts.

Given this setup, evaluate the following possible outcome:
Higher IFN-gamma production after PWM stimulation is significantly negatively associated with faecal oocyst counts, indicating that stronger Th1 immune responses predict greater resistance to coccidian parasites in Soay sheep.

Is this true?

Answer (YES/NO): YES